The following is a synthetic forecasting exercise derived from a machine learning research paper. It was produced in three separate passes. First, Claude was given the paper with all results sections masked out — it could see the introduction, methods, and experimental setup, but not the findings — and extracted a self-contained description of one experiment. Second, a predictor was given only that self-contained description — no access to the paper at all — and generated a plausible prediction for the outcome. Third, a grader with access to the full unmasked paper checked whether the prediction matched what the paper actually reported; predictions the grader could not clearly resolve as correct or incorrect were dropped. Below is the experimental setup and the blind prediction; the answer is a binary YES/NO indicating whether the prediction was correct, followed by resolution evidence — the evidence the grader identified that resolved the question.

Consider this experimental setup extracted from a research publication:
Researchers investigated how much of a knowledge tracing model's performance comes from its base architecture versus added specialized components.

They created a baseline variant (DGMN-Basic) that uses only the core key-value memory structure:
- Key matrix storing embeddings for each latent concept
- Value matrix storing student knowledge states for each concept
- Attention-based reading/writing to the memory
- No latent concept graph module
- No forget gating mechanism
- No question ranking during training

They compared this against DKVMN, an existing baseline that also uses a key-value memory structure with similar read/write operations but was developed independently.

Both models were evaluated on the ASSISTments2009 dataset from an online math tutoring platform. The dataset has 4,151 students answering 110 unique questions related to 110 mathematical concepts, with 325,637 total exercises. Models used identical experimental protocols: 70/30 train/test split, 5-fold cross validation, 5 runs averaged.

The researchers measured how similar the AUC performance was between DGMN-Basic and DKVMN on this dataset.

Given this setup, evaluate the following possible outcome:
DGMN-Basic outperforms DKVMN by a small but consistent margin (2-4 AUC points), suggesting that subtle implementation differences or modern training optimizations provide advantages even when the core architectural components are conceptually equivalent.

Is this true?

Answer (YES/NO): NO